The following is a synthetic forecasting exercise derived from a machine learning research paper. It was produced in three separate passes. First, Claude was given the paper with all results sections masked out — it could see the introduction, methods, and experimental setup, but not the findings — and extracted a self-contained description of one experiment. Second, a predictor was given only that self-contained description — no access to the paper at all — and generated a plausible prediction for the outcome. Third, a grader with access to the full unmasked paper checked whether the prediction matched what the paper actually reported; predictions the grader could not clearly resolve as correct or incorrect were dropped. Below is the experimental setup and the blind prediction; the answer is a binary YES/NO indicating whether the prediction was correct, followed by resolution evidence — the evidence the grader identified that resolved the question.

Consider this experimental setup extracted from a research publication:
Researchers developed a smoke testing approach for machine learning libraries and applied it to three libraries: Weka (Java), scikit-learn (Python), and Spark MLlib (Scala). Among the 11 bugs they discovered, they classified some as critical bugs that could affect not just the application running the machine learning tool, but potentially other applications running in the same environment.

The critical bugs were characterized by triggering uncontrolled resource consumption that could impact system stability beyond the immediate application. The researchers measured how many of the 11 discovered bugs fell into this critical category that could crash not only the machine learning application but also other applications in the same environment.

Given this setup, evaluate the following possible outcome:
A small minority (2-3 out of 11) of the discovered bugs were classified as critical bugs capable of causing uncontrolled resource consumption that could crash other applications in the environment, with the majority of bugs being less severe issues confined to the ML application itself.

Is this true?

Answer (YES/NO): YES